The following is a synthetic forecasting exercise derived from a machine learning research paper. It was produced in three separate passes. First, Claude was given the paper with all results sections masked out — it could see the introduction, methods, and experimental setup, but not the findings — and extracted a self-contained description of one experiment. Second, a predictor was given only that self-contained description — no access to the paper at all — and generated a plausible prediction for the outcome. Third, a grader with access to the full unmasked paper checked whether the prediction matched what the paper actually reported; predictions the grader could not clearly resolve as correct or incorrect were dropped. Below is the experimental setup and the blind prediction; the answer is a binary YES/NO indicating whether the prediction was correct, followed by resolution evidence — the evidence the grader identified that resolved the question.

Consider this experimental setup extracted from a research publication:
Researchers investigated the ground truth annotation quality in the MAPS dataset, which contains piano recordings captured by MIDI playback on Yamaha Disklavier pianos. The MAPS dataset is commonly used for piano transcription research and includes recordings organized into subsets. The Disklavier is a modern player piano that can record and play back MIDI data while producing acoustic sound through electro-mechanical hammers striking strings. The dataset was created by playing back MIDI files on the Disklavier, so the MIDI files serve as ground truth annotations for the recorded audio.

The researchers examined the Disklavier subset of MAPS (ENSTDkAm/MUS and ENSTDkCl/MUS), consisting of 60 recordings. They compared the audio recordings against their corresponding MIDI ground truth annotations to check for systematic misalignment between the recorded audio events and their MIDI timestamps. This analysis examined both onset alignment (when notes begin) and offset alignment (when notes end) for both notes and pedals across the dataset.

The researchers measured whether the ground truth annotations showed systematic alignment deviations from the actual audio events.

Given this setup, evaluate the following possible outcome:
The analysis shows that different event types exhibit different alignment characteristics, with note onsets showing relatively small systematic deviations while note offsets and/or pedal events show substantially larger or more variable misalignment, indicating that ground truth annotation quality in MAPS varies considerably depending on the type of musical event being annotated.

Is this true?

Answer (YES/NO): YES